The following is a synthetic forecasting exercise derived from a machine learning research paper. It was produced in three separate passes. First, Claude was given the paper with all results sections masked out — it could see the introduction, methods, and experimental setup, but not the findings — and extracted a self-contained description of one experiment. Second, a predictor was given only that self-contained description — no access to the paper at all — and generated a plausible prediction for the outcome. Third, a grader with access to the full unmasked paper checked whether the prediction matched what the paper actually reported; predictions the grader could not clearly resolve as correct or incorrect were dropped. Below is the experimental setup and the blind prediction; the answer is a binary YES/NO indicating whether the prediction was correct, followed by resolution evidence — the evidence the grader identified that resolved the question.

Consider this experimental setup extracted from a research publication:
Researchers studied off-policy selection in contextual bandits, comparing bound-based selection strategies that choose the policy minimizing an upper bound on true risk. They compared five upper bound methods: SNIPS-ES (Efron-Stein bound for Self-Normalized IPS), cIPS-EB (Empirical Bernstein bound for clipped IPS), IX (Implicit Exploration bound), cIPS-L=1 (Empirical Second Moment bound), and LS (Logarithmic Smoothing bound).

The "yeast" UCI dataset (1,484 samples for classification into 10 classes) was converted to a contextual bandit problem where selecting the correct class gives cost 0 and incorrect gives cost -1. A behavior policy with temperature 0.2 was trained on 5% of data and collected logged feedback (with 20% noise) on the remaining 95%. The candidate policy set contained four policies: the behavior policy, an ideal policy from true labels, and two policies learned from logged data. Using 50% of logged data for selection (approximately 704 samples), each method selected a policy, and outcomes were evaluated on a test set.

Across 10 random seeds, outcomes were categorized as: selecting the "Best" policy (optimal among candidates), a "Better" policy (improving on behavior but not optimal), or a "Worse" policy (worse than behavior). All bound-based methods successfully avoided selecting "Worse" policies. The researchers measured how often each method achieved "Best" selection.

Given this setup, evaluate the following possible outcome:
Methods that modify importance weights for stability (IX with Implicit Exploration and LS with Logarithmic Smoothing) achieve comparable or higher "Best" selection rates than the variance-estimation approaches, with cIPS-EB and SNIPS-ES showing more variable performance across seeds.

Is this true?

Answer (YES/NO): NO